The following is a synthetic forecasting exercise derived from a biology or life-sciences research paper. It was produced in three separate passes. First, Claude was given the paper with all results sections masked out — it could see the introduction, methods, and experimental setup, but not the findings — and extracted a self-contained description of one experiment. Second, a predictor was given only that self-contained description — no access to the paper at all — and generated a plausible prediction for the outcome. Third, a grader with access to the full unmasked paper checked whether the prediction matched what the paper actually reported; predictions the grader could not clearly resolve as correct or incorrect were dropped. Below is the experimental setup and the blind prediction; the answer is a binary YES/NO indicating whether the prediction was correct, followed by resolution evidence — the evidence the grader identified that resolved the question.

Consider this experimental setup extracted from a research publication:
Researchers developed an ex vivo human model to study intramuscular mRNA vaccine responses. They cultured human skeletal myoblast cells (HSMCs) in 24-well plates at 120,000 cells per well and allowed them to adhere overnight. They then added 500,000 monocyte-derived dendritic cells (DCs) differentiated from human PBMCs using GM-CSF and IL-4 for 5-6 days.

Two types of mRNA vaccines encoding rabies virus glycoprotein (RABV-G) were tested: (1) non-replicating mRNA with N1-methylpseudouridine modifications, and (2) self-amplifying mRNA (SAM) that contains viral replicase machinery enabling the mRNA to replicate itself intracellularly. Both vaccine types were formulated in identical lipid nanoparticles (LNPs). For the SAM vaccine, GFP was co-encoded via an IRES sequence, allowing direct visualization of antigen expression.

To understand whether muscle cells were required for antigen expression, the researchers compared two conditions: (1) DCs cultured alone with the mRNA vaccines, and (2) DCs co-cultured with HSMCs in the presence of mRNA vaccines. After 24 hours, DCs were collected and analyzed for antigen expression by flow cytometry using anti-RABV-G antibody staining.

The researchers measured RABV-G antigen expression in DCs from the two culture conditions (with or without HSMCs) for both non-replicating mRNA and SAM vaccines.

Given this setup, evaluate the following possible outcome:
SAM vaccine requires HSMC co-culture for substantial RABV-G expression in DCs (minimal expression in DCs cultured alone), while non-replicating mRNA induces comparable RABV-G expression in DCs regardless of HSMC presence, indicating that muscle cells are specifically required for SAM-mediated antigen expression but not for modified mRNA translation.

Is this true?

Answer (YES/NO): YES